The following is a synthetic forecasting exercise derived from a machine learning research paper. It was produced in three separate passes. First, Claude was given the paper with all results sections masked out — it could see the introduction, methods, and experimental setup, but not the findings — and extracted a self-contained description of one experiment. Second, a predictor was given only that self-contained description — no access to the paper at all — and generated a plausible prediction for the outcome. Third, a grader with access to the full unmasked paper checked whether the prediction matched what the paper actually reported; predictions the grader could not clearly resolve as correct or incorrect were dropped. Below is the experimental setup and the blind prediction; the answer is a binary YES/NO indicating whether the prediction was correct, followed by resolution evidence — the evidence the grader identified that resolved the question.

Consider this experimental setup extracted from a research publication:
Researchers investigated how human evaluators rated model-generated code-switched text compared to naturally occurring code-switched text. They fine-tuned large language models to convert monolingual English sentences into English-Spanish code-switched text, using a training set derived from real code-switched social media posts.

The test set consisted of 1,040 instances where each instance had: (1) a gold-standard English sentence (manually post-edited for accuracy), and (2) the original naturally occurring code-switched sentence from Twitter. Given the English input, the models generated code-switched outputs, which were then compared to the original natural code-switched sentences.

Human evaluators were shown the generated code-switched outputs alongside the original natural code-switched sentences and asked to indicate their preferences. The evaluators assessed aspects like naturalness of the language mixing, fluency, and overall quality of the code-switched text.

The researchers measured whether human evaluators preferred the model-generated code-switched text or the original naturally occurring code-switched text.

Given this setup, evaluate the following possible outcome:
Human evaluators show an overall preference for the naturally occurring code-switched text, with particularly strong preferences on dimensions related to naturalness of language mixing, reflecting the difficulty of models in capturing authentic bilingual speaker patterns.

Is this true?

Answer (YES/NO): NO